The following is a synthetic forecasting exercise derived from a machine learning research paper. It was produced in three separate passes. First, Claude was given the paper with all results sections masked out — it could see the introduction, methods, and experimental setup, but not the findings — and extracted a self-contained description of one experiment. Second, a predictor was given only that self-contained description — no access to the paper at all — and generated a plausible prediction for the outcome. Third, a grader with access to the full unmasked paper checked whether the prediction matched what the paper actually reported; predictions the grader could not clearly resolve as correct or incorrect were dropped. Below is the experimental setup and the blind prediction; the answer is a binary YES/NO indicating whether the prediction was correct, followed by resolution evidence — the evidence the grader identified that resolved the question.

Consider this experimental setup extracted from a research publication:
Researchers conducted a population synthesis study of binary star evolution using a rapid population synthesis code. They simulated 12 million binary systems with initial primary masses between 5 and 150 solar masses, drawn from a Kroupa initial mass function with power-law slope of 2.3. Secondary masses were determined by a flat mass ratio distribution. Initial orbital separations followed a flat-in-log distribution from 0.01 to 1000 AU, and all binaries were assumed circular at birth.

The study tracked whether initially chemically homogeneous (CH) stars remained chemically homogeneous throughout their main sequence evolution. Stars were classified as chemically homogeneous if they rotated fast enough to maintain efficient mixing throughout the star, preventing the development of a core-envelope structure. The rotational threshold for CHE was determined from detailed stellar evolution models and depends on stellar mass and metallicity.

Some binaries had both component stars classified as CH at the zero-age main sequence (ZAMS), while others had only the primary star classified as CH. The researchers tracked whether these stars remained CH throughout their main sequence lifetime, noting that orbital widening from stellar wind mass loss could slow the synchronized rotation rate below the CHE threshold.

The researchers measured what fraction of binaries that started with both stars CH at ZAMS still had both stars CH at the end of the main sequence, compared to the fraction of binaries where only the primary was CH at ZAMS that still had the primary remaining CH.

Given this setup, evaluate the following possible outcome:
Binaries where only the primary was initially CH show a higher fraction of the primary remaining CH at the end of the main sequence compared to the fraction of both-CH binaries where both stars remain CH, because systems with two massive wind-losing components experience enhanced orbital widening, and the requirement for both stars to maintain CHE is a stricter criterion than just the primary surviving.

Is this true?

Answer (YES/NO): NO